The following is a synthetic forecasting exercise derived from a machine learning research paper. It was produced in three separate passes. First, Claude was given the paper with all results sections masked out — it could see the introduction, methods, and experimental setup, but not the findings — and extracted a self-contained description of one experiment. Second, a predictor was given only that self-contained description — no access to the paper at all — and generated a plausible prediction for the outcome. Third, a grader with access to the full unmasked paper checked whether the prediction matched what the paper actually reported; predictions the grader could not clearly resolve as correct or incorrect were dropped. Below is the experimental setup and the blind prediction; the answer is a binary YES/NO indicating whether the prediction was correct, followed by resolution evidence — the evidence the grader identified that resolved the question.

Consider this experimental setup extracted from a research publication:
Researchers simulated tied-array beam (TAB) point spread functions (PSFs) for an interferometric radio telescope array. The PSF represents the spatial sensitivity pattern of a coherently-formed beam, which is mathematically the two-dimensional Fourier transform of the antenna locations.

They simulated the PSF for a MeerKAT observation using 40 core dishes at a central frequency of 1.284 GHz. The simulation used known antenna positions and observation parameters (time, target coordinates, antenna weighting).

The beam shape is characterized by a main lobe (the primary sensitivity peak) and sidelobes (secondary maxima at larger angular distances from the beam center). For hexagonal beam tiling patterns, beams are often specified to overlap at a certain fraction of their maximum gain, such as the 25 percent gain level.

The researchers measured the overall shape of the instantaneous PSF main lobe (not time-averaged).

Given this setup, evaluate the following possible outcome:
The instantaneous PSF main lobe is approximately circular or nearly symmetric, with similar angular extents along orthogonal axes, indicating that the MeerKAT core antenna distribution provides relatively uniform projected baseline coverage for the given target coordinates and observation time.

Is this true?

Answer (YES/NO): NO